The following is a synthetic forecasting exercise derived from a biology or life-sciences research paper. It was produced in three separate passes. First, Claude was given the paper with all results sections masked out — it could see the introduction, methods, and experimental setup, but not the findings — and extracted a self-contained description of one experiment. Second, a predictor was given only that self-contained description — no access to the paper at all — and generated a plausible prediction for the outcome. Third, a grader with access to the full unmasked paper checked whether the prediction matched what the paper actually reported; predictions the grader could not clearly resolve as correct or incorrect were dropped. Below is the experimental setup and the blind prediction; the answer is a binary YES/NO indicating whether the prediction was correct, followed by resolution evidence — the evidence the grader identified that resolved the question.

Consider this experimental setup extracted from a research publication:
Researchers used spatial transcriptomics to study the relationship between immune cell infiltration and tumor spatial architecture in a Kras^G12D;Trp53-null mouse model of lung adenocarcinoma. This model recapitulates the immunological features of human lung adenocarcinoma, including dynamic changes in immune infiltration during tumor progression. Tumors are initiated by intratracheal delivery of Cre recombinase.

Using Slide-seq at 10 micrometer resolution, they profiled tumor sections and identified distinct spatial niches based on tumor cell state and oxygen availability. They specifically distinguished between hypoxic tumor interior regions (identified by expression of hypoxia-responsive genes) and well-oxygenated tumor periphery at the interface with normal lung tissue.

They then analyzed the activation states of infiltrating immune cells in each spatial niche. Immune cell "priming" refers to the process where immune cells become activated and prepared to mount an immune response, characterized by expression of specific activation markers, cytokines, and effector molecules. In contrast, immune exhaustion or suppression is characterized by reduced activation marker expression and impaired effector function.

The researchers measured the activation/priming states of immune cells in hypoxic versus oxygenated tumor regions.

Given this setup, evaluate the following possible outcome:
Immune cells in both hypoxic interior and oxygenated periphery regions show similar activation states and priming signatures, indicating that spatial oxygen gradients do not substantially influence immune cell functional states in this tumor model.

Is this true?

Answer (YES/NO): NO